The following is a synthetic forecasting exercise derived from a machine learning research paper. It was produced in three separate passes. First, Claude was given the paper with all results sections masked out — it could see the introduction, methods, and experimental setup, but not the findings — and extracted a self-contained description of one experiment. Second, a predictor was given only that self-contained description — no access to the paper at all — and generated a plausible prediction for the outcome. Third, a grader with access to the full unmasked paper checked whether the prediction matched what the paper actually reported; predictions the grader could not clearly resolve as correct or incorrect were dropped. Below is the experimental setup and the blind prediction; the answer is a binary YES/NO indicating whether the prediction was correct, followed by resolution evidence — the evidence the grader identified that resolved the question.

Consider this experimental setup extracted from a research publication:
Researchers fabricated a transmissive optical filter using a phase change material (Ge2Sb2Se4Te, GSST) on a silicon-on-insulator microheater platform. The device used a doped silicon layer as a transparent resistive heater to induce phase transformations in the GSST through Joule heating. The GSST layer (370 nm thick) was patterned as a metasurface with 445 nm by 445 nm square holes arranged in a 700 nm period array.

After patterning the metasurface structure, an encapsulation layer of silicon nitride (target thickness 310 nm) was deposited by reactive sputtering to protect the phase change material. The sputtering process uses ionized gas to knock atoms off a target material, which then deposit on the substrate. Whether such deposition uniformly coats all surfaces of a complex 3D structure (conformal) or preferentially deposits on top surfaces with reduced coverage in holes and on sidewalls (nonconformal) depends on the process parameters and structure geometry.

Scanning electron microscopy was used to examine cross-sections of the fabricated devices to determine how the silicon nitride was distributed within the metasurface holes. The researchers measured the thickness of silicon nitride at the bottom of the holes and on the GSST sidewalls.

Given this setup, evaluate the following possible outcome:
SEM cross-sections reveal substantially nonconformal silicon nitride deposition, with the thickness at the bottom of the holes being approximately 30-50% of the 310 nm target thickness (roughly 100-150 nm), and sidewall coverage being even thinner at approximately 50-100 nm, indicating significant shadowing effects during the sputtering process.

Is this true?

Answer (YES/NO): NO